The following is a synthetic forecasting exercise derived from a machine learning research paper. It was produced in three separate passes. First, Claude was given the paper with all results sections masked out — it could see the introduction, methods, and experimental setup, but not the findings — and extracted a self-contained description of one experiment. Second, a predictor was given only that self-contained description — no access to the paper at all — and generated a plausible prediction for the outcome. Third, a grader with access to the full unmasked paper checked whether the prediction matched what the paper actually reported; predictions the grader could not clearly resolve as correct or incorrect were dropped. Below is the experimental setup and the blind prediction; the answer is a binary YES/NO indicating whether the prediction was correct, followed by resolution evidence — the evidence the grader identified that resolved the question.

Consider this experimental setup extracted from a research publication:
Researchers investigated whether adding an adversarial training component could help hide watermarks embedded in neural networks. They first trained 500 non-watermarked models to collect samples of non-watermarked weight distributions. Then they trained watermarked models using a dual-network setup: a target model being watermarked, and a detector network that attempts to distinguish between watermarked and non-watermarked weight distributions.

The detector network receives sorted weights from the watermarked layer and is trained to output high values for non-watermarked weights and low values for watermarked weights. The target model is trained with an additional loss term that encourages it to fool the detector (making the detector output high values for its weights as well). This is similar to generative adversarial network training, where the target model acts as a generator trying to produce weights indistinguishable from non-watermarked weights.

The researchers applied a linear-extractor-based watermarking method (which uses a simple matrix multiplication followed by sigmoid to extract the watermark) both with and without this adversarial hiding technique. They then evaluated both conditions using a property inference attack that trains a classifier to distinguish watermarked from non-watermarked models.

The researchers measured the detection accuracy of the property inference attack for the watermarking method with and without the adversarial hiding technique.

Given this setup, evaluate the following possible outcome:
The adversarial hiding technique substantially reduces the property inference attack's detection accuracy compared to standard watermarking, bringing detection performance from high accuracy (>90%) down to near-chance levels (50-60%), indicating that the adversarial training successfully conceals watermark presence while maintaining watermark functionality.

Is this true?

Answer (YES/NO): YES